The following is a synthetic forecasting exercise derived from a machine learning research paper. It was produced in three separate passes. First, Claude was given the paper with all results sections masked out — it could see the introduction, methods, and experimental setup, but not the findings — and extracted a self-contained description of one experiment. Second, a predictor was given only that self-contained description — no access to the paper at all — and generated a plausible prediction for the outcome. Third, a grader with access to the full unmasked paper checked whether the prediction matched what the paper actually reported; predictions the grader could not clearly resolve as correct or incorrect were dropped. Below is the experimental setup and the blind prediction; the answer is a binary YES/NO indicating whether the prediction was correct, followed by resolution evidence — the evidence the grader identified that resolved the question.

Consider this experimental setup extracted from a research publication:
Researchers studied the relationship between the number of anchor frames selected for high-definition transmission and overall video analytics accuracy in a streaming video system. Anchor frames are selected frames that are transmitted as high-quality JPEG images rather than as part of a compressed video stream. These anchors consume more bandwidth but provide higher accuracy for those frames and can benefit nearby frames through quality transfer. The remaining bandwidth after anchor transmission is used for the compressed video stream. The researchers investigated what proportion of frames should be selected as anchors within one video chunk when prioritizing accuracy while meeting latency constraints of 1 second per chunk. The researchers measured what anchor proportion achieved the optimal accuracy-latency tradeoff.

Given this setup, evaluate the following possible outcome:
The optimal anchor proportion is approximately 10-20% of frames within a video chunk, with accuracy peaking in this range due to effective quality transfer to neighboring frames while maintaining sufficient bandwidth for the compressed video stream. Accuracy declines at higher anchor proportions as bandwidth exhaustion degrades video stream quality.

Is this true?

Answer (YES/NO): NO